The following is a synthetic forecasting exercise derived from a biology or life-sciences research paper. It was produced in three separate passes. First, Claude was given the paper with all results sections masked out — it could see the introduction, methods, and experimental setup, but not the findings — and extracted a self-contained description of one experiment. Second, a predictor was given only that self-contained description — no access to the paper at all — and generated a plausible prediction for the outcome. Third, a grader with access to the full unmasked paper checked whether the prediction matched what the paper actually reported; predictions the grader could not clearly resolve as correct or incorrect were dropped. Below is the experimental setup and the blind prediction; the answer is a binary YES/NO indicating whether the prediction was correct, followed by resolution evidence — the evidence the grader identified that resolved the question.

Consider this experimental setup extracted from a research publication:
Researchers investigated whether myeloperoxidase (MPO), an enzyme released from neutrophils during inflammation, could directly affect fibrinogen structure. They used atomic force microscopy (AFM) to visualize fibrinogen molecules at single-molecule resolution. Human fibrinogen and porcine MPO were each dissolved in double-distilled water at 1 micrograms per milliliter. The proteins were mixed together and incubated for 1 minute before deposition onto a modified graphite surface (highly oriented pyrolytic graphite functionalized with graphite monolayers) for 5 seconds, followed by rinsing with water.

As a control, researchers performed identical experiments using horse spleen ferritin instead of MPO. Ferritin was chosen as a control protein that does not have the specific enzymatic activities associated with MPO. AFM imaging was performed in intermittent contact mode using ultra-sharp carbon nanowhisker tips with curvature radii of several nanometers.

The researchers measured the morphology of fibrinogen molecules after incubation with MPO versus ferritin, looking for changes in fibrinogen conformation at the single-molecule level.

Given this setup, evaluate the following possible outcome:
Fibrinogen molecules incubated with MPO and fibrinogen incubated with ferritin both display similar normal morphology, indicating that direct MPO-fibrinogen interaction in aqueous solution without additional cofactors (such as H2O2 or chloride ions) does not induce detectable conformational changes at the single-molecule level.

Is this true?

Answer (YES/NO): NO